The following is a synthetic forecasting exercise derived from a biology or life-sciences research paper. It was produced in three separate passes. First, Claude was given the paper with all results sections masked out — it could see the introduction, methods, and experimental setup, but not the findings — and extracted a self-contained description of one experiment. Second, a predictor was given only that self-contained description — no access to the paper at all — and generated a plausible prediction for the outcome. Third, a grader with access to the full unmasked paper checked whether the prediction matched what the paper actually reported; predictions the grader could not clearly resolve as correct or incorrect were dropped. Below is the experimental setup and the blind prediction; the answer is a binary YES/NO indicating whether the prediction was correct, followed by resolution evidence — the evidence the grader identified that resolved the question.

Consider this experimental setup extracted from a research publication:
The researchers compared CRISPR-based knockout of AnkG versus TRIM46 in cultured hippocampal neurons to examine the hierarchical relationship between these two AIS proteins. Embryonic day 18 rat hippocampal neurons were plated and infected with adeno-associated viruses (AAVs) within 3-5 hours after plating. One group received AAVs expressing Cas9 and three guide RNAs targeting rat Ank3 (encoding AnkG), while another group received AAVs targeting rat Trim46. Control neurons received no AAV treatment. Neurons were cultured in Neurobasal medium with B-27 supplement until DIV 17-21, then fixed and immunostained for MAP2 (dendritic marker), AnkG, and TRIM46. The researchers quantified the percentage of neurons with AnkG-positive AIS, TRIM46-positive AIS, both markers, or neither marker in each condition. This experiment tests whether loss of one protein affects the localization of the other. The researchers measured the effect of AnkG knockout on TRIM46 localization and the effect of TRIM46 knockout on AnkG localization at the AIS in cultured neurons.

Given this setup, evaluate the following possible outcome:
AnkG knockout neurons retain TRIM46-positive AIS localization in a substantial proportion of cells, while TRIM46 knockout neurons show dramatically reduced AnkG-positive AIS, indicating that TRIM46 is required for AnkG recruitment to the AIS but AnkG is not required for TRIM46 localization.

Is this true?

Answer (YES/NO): NO